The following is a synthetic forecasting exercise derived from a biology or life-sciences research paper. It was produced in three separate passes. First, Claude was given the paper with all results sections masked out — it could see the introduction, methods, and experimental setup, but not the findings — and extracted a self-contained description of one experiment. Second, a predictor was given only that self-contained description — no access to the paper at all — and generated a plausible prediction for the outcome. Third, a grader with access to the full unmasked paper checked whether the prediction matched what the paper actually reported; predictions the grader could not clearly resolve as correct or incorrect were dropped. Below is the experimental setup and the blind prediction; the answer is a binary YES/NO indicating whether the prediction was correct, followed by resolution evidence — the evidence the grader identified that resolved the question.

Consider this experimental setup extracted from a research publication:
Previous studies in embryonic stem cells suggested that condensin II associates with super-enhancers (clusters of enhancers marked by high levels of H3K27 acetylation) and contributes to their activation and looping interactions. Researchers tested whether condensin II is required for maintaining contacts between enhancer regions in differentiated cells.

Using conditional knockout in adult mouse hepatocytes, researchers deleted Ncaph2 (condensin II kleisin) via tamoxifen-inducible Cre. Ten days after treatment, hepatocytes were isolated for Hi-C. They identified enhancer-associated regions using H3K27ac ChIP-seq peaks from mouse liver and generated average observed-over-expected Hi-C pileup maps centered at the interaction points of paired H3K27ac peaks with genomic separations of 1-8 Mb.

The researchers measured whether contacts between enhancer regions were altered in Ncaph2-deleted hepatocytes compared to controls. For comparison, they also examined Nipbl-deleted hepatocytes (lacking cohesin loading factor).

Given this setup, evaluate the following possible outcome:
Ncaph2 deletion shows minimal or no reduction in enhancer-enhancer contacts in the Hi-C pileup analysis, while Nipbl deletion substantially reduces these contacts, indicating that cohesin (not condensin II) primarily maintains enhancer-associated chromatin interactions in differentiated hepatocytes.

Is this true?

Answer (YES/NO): NO